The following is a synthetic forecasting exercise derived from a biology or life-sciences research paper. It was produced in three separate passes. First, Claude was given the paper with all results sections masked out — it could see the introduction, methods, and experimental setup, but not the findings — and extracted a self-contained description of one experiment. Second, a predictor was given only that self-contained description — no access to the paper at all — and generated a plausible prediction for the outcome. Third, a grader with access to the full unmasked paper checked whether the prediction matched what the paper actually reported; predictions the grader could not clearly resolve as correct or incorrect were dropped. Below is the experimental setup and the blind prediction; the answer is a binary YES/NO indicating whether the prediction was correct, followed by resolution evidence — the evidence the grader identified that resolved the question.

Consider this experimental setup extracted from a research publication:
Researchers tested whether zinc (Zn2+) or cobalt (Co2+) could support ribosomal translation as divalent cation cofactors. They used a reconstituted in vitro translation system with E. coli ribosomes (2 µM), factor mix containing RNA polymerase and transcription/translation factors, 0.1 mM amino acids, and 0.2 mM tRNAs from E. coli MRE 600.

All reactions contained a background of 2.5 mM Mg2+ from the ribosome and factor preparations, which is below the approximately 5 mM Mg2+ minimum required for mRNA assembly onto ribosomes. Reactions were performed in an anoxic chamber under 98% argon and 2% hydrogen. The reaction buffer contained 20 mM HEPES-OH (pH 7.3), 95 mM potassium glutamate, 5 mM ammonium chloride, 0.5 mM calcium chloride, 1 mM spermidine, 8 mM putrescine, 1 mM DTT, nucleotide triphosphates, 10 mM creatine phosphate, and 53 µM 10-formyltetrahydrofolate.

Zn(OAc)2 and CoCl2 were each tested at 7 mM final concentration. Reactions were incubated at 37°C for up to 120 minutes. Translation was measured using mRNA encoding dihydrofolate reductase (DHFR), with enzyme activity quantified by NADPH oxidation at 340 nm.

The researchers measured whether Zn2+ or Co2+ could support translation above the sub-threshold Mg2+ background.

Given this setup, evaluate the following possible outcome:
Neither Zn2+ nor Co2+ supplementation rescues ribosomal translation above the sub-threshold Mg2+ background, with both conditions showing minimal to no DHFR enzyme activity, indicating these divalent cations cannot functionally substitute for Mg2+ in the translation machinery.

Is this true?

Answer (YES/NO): YES